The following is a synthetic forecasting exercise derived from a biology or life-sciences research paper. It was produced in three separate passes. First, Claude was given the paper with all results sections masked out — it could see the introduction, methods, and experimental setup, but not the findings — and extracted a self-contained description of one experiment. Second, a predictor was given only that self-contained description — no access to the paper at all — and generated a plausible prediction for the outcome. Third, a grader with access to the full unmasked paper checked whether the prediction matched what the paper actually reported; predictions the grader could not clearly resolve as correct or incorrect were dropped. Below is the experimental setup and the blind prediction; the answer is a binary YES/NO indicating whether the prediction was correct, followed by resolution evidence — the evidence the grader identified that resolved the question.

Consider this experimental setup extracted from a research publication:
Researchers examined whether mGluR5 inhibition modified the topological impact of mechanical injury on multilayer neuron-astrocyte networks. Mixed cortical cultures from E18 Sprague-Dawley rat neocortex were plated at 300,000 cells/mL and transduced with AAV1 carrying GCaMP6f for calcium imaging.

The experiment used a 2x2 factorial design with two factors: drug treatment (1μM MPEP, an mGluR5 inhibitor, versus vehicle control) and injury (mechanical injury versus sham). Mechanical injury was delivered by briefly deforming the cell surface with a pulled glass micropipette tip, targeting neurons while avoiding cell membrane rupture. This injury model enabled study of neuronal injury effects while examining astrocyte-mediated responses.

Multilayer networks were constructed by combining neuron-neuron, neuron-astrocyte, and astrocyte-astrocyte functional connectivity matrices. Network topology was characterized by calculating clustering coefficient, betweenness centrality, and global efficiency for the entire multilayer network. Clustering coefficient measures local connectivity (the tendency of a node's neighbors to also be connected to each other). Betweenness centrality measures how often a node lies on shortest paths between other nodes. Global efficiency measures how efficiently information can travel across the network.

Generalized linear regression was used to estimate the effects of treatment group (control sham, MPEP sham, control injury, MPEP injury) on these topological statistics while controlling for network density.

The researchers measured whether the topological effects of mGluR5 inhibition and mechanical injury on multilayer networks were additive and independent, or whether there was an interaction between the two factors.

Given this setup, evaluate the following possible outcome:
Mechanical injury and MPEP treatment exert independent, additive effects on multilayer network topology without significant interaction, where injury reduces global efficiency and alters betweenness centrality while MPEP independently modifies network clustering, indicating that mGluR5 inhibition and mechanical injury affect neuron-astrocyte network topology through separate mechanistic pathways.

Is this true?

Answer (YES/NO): NO